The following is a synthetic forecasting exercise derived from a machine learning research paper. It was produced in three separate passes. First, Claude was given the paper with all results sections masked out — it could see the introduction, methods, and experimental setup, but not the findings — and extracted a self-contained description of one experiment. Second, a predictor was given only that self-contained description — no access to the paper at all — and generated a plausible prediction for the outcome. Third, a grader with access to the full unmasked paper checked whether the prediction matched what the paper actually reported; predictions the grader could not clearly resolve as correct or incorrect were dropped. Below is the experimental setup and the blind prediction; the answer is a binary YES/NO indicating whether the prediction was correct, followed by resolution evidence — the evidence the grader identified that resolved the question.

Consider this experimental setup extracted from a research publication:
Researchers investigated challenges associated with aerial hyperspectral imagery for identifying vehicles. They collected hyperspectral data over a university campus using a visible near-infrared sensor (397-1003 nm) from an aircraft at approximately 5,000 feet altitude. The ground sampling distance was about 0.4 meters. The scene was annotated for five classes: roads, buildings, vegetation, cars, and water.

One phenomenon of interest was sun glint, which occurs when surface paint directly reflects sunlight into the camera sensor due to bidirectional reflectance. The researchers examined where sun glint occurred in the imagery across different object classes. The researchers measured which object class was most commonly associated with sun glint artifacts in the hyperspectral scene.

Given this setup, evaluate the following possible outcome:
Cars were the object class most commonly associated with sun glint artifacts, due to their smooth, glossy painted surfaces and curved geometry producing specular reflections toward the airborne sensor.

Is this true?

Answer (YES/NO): YES